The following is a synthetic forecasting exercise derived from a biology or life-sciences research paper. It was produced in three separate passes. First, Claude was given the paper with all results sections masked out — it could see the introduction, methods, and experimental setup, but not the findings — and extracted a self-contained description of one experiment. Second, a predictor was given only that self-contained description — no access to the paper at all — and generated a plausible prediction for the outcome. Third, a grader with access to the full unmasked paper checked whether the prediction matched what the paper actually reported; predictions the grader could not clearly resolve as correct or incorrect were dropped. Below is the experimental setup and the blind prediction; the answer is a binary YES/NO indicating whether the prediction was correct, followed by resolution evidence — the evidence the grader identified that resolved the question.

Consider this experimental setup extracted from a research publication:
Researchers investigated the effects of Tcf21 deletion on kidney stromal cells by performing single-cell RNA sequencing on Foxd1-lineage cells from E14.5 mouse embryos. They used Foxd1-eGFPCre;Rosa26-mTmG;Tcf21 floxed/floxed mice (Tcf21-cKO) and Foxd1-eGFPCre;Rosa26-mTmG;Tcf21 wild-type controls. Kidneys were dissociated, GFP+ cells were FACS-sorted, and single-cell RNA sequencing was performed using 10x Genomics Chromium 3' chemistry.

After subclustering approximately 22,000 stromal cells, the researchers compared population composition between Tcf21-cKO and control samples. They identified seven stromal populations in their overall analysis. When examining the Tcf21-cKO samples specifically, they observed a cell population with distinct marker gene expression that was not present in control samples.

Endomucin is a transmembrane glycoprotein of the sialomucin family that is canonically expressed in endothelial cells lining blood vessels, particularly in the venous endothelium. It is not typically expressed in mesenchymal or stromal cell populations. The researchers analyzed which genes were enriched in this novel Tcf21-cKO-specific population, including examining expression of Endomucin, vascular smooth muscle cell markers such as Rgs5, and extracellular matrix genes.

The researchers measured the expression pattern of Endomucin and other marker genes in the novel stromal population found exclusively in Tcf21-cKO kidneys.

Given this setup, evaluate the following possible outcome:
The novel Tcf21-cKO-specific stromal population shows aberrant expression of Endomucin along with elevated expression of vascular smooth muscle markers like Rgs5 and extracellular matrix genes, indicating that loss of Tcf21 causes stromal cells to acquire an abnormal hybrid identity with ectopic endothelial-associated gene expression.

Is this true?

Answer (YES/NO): YES